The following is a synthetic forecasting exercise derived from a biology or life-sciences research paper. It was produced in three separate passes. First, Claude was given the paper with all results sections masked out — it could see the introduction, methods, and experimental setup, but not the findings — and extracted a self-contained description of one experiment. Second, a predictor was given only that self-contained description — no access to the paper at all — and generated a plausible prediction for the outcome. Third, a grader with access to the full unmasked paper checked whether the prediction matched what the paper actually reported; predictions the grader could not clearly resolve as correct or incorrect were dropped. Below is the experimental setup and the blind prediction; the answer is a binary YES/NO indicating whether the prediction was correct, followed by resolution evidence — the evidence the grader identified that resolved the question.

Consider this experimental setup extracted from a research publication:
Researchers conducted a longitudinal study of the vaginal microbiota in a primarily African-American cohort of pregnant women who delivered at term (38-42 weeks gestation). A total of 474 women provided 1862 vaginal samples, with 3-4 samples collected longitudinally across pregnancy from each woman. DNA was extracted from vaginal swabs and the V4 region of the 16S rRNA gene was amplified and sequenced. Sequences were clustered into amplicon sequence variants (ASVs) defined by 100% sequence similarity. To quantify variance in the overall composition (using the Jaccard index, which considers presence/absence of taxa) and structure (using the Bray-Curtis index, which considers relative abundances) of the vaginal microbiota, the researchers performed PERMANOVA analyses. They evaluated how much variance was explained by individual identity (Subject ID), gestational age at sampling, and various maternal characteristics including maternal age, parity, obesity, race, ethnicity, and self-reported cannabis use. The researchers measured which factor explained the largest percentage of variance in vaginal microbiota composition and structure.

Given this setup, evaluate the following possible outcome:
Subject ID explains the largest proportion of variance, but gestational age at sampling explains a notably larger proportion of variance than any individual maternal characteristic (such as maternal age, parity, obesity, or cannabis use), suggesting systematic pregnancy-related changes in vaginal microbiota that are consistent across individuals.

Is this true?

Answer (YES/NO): YES